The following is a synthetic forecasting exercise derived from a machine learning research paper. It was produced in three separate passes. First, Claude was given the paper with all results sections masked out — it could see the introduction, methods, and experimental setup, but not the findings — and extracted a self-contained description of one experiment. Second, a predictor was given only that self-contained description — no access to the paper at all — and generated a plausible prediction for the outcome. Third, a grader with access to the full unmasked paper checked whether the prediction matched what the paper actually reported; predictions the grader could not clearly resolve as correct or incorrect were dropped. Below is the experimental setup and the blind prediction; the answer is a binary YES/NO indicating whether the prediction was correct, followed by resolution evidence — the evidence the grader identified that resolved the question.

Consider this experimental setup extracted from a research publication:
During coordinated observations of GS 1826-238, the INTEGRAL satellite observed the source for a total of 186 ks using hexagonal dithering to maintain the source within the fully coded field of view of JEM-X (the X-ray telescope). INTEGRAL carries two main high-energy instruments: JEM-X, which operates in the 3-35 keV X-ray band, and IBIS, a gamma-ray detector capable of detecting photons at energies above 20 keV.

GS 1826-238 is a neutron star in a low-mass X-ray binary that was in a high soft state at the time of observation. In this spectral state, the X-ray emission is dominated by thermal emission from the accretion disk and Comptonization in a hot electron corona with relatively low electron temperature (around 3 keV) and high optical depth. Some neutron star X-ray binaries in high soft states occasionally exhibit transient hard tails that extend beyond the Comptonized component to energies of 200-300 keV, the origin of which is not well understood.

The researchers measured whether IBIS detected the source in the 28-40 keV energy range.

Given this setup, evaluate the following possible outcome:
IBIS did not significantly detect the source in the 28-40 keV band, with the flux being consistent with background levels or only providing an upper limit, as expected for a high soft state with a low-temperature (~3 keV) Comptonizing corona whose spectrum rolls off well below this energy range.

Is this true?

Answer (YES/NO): YES